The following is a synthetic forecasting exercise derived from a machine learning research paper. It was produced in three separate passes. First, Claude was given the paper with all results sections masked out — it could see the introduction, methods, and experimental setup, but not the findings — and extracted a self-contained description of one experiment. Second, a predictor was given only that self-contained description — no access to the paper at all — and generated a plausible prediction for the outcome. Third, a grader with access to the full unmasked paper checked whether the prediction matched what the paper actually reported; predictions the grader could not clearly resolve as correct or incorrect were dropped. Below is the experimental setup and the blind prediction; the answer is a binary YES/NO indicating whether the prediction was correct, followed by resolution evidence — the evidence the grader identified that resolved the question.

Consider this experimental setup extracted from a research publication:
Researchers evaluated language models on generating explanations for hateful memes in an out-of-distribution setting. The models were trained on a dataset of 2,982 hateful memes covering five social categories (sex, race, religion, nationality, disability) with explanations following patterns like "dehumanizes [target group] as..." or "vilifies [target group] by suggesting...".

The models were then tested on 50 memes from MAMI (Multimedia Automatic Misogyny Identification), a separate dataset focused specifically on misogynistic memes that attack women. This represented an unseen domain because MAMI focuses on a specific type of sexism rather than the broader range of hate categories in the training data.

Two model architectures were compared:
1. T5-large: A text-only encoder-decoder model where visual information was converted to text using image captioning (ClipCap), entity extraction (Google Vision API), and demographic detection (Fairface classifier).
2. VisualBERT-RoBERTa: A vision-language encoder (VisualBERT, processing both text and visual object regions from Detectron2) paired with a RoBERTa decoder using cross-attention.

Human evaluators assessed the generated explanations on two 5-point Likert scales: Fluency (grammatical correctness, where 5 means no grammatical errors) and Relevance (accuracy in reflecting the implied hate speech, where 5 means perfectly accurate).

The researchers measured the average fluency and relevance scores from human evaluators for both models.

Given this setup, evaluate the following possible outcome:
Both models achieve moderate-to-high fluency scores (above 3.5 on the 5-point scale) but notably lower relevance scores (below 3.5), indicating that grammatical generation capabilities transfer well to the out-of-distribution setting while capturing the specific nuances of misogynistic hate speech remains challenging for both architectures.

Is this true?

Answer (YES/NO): YES